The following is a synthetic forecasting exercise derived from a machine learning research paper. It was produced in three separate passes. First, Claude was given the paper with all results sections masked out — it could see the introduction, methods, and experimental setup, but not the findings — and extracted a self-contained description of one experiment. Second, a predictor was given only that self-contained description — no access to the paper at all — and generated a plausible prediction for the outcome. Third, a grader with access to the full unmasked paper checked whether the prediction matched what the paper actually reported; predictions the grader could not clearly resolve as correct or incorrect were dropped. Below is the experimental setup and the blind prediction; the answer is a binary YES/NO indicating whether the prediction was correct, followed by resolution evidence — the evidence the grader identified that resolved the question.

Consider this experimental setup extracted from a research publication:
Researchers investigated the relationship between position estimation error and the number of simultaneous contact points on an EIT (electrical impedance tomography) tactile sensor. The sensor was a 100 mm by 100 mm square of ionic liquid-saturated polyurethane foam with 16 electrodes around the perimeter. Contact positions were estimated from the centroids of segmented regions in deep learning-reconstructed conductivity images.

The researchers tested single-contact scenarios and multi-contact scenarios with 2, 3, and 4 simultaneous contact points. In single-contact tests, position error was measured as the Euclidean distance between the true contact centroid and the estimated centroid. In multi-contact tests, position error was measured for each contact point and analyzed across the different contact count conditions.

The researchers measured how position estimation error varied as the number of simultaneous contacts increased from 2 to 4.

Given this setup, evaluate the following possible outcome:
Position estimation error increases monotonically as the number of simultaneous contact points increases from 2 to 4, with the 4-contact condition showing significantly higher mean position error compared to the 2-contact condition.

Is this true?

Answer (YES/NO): NO